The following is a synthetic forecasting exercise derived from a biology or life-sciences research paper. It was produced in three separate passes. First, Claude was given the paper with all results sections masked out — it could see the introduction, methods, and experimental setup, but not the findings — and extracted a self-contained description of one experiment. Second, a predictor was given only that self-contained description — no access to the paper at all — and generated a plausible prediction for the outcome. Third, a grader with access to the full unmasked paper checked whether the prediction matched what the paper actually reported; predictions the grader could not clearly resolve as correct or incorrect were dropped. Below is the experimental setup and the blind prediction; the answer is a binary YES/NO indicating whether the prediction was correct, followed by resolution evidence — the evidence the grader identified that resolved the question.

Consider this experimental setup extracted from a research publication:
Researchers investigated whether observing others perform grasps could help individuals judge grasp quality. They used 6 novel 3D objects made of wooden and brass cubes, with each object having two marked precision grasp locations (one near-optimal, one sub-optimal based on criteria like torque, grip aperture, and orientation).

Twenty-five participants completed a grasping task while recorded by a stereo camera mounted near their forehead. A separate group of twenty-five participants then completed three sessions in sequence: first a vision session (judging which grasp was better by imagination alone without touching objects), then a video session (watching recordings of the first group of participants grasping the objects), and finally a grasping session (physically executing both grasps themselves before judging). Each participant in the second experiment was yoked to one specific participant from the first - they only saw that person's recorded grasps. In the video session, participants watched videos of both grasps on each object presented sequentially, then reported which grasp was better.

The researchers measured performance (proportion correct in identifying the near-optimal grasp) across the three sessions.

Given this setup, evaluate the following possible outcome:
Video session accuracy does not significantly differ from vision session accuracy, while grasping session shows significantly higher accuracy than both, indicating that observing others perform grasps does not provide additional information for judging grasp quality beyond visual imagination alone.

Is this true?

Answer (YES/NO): NO